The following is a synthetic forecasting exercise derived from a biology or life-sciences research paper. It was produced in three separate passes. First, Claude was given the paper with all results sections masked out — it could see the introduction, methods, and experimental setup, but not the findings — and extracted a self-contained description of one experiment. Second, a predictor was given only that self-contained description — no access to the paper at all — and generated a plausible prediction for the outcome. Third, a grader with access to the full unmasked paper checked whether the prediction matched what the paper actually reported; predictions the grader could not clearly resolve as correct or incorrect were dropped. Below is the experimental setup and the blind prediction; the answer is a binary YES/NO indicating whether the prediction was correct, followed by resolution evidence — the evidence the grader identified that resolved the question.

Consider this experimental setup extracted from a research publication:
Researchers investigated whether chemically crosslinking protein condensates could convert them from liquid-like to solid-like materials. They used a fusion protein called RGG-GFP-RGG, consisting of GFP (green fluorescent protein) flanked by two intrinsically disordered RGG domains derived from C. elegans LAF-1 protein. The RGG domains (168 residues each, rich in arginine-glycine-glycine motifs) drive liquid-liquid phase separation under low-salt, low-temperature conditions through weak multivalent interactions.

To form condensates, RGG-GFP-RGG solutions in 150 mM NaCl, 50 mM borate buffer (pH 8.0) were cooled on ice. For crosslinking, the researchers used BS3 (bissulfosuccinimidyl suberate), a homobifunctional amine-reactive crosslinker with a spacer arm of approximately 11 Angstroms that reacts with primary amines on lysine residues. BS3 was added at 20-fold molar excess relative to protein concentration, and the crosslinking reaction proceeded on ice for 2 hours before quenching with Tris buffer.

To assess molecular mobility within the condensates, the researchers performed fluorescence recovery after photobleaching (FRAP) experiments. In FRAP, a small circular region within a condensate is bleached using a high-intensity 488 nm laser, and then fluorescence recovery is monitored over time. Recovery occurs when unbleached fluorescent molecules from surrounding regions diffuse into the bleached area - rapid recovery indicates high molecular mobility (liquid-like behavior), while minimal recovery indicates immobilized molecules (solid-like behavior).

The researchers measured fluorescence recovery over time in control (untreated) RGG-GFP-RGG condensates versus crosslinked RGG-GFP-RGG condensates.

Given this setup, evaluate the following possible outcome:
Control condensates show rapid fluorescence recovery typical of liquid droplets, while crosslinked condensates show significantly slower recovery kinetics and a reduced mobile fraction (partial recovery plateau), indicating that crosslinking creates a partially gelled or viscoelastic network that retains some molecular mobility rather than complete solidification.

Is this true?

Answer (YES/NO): NO